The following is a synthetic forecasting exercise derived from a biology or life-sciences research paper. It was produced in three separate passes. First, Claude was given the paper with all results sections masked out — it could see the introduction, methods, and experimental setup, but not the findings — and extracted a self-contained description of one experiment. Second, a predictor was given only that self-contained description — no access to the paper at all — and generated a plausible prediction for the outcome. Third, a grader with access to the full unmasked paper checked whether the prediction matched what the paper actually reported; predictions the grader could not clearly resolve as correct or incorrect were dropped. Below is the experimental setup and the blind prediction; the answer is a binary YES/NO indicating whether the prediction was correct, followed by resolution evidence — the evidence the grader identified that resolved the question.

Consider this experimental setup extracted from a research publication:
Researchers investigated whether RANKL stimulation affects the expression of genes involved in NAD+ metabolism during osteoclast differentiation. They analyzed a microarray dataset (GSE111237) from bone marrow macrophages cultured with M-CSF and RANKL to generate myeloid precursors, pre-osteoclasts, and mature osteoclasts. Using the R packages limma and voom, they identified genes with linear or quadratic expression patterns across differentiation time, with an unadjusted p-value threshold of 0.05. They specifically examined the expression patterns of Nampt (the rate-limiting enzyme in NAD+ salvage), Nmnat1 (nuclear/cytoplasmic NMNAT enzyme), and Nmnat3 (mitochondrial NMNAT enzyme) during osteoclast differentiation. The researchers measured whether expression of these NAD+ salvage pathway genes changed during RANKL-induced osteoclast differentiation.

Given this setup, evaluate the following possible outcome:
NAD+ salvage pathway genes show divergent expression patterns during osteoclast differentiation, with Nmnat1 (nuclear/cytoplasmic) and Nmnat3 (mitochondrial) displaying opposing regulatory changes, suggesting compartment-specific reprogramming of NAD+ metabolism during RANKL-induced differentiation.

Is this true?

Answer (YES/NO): NO